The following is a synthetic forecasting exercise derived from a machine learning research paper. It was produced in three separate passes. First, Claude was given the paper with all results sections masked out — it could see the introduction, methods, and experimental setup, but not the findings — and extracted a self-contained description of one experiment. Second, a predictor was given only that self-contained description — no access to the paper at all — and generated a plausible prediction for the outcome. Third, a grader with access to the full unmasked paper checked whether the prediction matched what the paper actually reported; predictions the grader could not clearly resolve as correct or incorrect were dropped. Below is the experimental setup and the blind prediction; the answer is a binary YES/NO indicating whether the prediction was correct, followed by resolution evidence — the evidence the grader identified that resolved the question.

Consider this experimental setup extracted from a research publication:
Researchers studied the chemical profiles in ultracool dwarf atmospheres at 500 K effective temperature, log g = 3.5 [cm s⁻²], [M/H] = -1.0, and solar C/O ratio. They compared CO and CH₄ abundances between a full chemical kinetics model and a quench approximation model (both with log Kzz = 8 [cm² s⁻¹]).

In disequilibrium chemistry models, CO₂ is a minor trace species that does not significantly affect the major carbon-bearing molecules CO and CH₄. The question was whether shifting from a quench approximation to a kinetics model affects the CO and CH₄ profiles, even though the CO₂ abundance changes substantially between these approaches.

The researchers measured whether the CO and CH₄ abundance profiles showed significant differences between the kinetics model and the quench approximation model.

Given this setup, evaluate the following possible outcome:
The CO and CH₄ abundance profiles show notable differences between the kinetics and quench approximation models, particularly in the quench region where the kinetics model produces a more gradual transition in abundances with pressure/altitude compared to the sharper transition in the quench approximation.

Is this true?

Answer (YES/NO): NO